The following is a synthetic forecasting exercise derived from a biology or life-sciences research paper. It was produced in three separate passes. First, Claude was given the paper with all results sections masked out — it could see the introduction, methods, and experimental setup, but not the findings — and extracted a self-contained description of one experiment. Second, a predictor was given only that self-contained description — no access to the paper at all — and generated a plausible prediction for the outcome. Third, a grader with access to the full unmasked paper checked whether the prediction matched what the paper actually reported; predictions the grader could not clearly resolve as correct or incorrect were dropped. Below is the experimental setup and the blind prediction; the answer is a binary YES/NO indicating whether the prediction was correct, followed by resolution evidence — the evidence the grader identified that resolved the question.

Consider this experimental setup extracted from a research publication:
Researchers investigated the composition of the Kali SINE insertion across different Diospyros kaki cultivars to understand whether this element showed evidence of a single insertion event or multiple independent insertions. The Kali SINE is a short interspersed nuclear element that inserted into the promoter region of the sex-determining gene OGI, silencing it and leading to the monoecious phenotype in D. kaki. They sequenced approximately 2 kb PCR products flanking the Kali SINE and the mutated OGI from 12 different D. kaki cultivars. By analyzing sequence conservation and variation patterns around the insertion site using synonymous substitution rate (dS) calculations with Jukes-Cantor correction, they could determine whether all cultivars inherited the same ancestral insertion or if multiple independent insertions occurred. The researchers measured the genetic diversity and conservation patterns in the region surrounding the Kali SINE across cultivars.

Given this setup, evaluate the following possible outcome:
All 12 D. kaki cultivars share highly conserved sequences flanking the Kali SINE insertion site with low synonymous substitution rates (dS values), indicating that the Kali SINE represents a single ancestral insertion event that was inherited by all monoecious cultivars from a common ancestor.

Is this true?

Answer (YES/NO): NO